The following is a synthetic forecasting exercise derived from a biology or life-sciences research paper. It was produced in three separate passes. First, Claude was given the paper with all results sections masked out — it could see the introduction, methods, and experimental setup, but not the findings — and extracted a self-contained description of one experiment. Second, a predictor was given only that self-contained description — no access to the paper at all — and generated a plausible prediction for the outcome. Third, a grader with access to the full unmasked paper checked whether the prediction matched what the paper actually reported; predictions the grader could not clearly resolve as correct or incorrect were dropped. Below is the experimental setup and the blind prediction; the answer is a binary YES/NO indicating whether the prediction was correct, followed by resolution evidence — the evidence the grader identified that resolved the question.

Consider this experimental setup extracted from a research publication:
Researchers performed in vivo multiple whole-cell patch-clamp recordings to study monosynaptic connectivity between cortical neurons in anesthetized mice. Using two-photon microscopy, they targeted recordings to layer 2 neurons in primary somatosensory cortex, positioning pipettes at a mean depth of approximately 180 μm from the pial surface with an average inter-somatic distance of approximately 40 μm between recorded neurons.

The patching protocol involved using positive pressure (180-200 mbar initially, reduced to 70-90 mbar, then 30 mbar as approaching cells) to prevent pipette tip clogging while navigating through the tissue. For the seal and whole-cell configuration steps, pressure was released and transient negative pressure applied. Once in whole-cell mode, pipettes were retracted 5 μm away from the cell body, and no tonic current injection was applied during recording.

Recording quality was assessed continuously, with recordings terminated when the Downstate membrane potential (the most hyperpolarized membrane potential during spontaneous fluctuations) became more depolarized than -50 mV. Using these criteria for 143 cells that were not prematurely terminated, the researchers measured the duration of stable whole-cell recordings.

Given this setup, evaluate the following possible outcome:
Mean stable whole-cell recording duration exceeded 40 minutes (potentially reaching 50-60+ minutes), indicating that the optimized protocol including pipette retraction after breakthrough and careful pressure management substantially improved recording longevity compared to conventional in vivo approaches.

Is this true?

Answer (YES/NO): NO